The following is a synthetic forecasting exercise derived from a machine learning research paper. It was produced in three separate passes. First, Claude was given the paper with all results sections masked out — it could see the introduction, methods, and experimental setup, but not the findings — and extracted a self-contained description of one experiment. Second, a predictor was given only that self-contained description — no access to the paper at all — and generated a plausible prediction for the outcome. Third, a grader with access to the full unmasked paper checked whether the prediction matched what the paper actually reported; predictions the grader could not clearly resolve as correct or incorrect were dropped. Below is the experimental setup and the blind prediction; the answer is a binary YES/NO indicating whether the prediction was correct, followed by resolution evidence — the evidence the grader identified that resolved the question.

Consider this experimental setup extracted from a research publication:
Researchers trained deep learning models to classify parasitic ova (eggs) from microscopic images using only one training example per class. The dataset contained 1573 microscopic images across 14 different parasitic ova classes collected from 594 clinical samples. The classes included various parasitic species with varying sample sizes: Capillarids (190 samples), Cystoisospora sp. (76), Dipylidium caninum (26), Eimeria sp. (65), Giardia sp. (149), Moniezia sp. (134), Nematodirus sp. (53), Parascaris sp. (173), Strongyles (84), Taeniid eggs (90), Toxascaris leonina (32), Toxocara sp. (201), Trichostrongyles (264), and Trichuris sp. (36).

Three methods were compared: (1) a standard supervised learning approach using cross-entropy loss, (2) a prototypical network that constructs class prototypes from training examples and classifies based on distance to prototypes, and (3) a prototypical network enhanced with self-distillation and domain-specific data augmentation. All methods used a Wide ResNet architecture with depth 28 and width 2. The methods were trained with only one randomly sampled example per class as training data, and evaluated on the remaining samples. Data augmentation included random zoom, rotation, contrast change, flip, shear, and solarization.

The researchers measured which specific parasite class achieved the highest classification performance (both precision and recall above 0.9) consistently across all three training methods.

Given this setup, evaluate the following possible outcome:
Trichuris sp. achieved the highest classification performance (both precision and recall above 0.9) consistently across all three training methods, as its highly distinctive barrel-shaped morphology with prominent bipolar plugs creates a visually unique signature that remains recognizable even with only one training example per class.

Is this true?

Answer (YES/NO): NO